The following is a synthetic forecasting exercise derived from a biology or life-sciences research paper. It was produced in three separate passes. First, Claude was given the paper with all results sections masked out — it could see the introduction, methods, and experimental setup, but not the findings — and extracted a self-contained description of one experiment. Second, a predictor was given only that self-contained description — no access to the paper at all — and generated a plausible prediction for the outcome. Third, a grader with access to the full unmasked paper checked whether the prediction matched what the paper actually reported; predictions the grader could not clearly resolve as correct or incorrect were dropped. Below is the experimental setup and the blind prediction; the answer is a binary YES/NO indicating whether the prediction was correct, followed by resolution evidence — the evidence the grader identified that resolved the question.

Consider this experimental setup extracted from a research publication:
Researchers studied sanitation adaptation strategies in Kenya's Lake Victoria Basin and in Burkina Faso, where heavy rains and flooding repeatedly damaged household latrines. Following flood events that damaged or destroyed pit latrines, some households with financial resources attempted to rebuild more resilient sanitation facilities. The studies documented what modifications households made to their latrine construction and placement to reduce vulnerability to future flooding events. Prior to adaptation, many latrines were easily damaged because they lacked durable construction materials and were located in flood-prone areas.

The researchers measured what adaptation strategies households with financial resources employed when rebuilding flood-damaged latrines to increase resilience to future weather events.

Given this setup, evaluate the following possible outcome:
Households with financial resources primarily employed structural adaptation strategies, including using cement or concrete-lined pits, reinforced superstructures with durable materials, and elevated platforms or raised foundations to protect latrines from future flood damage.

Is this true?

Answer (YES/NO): YES